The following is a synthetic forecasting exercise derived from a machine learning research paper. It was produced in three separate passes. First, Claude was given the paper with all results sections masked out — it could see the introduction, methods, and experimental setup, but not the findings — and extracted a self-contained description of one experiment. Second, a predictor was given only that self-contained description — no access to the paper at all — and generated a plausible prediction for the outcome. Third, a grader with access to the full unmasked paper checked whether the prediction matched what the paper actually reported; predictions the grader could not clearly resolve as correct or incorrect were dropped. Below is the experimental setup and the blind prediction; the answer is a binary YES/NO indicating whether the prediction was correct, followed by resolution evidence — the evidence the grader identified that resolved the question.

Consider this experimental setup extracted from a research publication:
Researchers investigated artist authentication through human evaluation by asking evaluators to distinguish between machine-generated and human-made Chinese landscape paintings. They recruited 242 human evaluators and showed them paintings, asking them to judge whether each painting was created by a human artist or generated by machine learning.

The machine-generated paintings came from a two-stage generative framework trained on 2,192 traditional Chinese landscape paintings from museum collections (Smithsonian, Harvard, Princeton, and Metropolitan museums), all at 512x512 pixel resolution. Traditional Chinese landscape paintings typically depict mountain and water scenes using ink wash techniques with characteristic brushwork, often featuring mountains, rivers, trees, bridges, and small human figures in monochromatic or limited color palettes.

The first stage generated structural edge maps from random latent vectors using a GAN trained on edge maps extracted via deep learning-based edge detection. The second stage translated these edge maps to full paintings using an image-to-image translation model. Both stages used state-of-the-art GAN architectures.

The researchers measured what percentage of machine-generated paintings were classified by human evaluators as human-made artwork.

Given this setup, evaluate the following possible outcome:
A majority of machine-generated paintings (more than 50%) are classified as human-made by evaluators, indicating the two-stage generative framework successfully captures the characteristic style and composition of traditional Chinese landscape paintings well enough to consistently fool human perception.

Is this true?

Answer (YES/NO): YES